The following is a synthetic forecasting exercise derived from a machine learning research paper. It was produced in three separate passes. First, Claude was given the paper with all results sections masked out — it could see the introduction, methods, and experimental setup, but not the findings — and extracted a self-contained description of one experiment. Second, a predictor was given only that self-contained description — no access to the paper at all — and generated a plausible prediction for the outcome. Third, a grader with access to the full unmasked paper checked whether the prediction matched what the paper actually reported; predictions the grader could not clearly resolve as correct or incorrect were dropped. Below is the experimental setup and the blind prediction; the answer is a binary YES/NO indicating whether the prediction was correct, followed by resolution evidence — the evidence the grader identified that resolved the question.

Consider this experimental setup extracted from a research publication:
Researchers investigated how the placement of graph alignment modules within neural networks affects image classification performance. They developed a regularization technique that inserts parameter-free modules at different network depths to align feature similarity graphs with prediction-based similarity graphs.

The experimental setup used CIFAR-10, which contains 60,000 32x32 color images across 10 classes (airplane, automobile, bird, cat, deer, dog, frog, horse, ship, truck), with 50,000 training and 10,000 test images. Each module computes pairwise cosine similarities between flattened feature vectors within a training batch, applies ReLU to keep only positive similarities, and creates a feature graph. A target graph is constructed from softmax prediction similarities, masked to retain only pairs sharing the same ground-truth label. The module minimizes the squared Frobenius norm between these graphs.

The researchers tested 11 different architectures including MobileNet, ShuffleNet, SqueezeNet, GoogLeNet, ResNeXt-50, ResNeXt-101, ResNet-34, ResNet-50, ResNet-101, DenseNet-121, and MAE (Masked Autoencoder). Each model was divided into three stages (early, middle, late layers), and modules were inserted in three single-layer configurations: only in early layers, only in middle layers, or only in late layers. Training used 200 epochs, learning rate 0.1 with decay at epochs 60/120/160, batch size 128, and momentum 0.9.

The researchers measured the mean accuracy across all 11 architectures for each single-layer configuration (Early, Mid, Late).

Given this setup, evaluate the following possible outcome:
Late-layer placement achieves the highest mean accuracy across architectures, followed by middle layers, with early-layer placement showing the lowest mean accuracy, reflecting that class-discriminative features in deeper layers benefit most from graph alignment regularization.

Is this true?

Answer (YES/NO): YES